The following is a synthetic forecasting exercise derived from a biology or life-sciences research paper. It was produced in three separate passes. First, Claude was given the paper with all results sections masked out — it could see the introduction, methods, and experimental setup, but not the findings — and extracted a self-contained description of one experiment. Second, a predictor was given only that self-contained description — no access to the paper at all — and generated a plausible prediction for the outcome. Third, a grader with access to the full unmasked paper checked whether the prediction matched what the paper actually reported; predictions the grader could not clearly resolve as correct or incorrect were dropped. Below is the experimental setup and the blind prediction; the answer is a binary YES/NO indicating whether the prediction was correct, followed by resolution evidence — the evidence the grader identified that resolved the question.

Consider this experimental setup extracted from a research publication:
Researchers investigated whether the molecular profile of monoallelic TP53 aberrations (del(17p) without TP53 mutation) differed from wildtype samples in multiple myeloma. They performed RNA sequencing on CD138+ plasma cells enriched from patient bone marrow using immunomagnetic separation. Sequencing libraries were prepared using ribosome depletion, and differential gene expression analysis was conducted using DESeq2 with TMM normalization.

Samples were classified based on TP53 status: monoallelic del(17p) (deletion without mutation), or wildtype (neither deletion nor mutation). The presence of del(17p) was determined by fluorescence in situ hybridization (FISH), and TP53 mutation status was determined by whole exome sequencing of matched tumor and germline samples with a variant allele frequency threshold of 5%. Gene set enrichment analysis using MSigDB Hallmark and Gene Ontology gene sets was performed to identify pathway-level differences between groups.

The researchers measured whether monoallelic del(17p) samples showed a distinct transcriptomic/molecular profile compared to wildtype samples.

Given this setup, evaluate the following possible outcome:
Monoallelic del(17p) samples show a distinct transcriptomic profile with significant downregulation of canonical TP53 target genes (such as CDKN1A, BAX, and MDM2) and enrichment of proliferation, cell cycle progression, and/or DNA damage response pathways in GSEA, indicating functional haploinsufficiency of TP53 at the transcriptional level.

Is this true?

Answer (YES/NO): NO